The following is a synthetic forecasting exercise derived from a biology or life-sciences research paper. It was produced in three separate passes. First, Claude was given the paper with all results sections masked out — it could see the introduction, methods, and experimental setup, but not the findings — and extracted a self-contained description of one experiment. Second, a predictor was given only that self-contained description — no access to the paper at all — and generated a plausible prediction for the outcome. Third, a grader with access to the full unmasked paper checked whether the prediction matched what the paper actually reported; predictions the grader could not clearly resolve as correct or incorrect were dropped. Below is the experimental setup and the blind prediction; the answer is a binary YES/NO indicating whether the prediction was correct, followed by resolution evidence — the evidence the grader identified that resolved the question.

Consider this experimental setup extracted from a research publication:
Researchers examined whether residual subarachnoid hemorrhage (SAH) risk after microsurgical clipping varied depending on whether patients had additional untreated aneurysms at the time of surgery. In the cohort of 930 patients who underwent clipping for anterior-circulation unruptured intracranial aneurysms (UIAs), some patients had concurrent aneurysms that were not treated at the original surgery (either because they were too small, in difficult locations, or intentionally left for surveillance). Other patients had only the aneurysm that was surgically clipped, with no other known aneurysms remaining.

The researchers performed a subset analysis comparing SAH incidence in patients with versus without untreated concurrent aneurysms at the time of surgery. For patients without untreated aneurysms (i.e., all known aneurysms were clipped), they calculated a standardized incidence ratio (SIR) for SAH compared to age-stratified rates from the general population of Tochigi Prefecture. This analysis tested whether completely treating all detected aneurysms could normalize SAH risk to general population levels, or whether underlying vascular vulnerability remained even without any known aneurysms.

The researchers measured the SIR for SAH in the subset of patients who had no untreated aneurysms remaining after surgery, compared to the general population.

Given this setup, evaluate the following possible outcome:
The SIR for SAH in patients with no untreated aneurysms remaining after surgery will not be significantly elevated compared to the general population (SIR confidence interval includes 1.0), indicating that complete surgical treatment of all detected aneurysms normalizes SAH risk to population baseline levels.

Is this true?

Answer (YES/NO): NO